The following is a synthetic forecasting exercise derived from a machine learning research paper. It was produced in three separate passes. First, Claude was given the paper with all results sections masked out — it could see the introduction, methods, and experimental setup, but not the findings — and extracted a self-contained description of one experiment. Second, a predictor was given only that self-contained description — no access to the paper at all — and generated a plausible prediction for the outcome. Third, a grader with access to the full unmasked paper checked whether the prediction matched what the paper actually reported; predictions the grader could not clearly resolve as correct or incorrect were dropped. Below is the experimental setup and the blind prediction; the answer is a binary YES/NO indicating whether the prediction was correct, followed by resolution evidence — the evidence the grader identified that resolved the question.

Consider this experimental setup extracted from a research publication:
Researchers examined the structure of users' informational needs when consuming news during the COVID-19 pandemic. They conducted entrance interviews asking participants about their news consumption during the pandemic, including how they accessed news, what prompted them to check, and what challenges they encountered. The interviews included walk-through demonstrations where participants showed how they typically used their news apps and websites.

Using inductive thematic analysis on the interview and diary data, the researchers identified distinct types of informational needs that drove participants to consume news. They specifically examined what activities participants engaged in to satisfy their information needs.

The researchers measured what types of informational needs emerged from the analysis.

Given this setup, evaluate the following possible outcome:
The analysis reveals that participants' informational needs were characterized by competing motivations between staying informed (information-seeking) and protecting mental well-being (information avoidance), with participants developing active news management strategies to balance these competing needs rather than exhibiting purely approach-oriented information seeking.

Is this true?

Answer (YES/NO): NO